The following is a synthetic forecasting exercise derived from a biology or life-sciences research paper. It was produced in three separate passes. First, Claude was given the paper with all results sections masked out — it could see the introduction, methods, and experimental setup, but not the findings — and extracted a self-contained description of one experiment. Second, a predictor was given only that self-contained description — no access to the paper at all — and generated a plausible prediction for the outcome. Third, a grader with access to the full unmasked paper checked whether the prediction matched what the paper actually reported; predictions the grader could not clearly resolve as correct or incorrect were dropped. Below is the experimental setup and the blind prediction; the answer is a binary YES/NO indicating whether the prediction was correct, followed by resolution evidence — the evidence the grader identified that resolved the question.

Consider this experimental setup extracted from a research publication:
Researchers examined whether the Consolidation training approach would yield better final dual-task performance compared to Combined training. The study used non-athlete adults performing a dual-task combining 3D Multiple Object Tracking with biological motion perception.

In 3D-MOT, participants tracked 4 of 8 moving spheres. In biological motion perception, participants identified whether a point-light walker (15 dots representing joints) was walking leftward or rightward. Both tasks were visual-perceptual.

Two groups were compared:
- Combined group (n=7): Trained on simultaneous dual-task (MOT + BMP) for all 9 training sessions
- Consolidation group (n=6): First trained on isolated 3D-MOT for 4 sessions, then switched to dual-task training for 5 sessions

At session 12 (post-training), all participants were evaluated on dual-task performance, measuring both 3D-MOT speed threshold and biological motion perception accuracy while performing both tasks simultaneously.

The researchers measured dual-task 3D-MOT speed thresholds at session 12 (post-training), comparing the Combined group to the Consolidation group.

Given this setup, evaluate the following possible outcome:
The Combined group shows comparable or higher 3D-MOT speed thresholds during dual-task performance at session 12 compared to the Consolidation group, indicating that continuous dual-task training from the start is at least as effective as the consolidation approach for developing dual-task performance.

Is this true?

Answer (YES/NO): YES